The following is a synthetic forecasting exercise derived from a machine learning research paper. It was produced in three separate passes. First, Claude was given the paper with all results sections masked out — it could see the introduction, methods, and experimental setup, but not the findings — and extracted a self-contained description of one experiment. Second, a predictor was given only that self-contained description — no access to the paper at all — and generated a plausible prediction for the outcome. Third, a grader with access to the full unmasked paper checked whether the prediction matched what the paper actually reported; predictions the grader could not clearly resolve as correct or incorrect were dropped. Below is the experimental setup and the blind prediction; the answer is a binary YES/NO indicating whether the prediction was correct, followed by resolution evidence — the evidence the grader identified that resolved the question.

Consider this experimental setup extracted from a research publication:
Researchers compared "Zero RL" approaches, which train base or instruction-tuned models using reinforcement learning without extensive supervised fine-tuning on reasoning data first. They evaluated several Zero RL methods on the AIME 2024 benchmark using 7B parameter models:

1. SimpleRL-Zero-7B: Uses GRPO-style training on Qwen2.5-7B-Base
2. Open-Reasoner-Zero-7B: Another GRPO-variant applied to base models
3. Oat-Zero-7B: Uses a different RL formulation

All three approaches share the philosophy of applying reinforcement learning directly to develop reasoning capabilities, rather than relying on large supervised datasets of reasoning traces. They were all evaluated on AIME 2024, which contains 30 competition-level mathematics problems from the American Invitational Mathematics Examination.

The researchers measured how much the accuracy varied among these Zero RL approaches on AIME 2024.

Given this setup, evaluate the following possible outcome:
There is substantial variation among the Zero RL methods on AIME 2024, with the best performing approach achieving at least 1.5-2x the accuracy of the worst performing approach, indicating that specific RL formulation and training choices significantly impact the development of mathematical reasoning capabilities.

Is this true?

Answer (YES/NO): YES